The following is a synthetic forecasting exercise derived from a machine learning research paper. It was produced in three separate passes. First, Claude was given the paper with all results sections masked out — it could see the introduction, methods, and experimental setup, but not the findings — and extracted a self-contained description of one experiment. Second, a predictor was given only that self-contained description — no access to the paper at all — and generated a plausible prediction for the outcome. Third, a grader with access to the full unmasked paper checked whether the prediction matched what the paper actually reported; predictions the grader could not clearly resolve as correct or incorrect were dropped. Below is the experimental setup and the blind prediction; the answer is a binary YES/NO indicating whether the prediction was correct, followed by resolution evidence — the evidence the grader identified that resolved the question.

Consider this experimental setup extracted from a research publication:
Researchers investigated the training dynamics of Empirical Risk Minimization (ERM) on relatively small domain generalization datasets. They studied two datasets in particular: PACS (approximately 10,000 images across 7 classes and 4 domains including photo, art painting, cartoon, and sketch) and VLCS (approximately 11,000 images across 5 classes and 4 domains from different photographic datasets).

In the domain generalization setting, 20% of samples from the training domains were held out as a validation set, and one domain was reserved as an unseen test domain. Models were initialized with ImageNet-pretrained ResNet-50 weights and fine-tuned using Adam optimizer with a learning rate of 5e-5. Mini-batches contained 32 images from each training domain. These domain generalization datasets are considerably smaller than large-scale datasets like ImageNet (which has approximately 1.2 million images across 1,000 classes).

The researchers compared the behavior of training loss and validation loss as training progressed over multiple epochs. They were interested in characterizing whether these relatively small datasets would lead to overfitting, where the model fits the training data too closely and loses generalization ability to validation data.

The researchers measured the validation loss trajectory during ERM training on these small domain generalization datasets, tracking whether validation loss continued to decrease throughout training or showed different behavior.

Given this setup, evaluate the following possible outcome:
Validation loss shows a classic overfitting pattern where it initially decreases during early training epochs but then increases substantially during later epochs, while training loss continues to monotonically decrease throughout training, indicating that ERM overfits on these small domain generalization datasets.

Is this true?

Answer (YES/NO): YES